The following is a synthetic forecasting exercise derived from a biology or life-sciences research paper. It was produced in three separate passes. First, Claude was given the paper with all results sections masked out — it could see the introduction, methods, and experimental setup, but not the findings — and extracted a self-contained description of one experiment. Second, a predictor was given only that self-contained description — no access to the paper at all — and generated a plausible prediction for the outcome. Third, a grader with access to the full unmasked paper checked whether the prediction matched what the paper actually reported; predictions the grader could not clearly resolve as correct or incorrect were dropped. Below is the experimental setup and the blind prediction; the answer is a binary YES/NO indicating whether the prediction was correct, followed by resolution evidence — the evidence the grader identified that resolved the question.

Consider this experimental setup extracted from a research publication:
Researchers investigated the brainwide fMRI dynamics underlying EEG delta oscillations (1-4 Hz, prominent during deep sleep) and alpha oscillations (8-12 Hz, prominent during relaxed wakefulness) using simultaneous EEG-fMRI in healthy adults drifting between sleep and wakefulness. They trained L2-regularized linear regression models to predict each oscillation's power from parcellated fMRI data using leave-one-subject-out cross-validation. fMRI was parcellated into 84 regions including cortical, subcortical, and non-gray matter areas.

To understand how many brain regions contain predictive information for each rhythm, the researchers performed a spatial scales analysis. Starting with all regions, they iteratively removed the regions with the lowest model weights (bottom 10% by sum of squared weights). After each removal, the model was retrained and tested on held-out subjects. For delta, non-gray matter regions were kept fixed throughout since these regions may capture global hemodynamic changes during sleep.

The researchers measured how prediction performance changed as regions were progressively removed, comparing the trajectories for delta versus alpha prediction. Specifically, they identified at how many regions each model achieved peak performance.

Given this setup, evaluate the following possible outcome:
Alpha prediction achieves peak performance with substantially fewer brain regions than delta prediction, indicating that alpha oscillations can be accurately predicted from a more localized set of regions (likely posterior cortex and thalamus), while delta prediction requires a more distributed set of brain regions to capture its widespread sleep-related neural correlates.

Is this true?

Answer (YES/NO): YES